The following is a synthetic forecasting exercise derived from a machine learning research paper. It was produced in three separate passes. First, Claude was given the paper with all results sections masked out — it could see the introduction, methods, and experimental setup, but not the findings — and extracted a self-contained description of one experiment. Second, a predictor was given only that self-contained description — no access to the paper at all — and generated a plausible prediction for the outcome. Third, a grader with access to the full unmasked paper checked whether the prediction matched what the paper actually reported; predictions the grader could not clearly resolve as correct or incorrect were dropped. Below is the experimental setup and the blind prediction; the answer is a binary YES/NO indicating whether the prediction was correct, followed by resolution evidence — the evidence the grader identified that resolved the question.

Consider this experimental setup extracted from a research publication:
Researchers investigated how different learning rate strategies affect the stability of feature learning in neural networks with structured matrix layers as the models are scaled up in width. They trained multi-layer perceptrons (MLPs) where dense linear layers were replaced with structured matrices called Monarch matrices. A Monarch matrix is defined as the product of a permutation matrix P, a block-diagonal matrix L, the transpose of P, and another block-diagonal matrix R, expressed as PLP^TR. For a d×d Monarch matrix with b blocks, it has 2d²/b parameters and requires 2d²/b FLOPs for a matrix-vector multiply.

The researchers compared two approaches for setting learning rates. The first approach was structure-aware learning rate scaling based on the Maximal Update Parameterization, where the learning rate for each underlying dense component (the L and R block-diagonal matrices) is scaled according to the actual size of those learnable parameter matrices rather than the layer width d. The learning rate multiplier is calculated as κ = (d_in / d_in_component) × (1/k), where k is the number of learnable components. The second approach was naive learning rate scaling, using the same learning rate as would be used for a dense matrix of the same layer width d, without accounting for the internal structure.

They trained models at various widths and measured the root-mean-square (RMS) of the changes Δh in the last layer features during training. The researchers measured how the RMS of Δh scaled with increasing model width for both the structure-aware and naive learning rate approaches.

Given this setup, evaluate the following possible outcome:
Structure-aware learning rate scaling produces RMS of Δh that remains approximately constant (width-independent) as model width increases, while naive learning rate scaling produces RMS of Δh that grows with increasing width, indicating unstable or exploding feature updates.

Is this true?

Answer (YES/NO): NO